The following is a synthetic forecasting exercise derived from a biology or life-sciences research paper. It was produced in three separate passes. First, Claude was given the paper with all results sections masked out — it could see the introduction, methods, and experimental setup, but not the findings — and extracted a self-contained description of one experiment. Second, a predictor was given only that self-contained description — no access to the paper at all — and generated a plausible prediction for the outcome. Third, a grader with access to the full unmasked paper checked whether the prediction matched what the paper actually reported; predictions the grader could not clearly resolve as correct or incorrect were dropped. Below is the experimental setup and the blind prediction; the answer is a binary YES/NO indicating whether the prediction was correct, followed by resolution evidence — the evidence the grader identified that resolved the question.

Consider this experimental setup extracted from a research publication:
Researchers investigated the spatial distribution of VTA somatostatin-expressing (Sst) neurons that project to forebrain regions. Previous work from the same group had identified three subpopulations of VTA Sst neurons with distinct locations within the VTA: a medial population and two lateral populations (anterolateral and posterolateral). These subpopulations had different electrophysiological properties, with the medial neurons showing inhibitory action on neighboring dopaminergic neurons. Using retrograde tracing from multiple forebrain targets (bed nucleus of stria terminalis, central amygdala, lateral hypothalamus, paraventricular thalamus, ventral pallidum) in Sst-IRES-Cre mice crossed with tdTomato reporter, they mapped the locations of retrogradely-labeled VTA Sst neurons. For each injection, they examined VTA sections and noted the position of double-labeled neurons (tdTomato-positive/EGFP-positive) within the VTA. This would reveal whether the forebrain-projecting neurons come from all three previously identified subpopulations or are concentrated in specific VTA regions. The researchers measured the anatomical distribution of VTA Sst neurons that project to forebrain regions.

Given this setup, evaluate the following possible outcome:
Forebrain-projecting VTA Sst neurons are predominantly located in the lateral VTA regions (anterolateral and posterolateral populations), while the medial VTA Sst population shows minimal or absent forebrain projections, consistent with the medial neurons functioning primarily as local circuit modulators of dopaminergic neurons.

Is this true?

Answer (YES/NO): NO